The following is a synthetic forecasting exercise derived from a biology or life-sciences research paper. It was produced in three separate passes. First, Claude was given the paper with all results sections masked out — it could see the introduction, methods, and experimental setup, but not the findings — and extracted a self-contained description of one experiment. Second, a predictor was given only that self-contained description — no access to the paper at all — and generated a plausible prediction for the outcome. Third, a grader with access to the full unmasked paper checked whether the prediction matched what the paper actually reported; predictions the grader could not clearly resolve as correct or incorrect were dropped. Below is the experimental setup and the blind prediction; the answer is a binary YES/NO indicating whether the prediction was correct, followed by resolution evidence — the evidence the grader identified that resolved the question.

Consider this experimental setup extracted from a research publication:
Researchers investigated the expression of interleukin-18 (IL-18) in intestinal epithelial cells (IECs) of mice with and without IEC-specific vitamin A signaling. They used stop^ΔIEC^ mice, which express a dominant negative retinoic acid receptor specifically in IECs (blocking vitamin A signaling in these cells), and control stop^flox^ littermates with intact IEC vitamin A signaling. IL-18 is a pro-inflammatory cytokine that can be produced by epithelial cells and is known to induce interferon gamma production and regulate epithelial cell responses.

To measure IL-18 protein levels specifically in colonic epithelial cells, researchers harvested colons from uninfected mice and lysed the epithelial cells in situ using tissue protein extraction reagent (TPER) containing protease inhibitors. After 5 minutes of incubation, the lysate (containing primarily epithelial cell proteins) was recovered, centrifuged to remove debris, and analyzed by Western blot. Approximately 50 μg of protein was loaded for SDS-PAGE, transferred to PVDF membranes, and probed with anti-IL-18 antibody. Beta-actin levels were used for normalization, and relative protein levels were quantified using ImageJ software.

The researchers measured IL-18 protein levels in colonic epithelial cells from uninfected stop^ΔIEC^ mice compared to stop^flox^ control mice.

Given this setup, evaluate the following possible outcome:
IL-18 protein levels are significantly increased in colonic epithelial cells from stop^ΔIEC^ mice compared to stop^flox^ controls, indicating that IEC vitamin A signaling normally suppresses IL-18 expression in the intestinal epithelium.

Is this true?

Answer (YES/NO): NO